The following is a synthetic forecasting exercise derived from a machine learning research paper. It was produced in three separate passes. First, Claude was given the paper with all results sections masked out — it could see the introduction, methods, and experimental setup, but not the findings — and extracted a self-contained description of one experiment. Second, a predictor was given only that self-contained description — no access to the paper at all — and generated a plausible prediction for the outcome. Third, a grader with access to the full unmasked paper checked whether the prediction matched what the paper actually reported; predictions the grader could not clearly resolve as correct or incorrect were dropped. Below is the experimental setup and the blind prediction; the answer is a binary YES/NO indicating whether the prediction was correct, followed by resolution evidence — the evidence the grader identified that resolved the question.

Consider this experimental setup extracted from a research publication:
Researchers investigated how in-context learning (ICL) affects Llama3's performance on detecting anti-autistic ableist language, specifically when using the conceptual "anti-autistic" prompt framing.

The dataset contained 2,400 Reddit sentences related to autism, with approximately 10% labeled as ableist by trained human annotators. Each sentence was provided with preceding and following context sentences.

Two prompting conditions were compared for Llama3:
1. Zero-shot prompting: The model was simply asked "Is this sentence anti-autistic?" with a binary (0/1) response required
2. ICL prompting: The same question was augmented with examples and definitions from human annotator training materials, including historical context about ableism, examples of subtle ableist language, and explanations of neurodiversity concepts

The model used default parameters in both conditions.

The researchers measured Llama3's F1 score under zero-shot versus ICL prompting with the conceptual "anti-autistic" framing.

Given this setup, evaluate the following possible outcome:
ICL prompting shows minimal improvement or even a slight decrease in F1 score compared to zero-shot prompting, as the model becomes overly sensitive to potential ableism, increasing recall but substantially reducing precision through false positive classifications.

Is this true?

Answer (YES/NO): NO